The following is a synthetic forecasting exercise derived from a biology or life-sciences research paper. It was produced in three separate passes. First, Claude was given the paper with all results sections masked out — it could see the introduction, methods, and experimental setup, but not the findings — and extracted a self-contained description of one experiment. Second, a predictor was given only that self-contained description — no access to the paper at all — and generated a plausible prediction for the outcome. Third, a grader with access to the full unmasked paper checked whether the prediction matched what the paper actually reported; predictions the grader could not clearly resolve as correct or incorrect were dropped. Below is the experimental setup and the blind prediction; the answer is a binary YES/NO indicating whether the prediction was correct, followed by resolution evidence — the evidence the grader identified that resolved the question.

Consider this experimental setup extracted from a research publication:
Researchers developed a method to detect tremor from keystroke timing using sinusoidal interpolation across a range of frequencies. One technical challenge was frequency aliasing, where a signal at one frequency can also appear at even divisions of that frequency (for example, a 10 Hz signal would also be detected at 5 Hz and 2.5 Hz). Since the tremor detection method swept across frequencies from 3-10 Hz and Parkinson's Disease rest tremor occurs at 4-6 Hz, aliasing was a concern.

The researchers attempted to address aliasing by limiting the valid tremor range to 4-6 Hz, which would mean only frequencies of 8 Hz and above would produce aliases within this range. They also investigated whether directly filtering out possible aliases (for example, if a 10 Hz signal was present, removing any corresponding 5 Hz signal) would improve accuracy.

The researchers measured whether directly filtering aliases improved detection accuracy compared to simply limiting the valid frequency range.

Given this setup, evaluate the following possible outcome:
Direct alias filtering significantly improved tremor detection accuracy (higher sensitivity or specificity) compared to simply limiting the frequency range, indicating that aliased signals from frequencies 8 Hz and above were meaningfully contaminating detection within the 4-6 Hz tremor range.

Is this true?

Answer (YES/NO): NO